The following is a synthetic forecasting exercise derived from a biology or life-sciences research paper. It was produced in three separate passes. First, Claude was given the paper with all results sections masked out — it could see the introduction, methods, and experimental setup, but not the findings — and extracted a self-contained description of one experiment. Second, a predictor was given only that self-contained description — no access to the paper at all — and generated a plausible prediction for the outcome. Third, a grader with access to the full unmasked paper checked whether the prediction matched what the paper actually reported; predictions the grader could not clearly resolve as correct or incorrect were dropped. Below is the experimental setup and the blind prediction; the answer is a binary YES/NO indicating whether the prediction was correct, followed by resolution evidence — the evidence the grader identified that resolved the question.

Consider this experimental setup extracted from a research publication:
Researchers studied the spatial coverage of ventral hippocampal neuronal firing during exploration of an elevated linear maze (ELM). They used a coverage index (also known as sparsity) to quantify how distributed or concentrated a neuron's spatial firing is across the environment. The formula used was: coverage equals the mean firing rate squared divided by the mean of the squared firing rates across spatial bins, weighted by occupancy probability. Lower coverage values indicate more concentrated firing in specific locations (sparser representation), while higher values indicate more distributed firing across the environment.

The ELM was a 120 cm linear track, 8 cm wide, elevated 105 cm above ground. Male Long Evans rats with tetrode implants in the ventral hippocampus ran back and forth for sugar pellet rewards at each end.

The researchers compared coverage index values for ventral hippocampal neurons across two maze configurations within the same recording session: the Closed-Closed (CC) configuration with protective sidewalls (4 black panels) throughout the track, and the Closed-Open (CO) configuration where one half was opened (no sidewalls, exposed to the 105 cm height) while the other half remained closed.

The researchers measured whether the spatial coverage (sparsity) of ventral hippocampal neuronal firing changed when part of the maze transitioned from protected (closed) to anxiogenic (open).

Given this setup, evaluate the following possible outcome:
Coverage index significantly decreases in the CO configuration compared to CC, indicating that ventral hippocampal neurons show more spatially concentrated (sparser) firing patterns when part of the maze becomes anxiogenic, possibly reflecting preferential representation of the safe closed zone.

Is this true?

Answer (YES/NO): NO